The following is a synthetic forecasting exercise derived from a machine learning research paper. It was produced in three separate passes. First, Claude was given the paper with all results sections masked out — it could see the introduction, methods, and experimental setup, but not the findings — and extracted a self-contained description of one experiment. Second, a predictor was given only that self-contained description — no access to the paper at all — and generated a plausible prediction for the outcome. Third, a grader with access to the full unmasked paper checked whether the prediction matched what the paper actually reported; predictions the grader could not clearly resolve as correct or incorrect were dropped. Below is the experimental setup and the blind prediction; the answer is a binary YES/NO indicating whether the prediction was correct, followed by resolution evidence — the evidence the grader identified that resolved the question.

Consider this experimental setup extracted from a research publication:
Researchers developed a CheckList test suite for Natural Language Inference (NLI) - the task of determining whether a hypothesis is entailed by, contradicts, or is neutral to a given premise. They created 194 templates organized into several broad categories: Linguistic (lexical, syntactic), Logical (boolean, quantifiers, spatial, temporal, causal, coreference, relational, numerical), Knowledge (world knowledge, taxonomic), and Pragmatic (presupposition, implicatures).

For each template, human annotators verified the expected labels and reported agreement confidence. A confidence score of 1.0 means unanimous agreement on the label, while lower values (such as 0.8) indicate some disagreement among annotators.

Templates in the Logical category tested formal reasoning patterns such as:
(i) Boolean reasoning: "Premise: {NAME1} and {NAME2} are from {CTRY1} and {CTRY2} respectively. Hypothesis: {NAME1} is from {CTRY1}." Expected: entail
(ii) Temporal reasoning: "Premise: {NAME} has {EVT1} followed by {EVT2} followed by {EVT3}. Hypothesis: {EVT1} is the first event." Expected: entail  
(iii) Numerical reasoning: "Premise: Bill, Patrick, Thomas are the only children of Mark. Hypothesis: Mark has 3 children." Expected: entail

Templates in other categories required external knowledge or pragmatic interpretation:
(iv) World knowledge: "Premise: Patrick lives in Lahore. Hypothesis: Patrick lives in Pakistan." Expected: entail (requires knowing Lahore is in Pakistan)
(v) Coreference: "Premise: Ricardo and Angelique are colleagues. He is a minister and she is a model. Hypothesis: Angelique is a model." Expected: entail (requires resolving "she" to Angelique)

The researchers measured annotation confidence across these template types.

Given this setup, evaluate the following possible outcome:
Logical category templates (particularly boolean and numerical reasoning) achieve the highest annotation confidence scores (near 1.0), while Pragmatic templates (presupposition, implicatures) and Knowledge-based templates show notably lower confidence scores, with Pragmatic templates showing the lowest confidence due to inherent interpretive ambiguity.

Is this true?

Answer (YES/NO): NO